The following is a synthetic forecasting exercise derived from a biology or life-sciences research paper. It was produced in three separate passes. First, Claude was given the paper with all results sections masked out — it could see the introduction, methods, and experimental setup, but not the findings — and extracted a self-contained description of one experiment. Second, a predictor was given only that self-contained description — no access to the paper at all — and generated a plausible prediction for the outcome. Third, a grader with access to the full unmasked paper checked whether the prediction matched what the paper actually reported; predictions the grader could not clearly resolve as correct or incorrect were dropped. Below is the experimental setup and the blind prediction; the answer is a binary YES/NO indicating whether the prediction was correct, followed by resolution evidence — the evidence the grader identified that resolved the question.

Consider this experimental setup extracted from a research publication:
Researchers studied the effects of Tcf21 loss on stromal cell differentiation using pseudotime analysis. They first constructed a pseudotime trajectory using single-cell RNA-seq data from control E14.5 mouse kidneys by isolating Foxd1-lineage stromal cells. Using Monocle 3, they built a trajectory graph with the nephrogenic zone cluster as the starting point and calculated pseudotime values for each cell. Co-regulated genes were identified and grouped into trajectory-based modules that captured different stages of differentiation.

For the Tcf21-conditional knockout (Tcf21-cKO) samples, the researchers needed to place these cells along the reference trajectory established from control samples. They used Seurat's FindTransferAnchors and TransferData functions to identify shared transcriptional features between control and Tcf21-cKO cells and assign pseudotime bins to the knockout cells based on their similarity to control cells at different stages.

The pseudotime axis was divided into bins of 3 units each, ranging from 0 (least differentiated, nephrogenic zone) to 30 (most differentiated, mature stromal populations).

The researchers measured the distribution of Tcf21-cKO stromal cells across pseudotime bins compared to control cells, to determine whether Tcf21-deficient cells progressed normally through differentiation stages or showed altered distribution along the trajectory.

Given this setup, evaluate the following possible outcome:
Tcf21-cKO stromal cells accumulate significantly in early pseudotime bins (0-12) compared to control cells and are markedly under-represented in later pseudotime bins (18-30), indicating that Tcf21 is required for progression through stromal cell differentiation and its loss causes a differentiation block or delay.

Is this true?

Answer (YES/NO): NO